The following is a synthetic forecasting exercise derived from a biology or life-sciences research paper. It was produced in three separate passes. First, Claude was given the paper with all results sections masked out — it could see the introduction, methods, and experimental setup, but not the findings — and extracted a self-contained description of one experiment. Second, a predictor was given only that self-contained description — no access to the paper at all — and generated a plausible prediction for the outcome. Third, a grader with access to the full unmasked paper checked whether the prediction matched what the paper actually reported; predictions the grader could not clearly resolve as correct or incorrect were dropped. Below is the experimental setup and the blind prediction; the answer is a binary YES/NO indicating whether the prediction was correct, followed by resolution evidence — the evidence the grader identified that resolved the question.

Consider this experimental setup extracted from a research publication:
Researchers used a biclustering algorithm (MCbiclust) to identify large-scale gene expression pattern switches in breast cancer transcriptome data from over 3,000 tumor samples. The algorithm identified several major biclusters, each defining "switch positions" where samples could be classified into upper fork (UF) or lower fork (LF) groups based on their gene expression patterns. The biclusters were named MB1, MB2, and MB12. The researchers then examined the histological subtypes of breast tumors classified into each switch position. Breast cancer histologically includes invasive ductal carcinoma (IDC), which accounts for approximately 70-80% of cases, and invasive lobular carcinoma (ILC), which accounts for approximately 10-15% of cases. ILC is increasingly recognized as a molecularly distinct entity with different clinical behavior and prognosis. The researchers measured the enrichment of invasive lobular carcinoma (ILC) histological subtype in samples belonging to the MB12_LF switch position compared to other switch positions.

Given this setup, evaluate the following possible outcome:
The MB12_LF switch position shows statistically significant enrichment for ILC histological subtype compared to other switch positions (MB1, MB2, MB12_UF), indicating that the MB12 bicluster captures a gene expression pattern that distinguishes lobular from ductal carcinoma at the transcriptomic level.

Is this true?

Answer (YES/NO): YES